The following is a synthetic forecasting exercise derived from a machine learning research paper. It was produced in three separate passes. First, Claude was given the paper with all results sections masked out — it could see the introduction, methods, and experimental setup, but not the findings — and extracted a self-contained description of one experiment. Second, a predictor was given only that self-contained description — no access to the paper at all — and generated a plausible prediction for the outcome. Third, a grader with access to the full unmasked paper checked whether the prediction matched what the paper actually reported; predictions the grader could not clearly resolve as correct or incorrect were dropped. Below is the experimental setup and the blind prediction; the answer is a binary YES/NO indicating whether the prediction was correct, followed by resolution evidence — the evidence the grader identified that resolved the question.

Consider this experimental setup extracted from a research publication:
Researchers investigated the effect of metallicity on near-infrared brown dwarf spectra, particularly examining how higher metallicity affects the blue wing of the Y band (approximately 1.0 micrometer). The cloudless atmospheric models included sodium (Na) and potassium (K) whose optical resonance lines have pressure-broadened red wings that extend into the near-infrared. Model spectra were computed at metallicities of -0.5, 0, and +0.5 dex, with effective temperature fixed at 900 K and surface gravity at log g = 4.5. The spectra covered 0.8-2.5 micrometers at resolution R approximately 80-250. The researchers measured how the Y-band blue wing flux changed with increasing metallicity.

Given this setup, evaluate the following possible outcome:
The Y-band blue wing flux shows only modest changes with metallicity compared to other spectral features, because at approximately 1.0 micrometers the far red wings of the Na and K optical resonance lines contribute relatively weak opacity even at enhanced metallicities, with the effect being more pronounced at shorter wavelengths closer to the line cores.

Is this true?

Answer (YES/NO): NO